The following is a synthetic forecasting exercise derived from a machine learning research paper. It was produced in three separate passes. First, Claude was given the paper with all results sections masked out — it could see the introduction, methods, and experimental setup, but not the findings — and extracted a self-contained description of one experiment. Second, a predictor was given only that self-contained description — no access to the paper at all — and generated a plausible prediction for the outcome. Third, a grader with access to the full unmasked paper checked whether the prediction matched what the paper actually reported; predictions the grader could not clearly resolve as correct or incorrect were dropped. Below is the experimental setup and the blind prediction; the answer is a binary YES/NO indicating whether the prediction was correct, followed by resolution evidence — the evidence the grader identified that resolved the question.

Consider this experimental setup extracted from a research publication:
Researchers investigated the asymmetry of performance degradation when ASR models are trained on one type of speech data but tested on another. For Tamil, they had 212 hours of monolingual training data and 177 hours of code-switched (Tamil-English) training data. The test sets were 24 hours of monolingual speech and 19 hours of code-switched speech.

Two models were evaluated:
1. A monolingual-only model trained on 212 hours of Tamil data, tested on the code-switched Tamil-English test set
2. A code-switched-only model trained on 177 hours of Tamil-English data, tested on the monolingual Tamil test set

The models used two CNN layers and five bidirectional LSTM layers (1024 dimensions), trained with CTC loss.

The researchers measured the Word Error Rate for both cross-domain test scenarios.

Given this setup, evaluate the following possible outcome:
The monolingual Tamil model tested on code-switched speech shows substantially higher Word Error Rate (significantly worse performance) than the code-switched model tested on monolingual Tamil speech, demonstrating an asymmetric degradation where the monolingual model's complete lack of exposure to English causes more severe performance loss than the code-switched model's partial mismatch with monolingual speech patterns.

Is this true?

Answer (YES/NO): NO